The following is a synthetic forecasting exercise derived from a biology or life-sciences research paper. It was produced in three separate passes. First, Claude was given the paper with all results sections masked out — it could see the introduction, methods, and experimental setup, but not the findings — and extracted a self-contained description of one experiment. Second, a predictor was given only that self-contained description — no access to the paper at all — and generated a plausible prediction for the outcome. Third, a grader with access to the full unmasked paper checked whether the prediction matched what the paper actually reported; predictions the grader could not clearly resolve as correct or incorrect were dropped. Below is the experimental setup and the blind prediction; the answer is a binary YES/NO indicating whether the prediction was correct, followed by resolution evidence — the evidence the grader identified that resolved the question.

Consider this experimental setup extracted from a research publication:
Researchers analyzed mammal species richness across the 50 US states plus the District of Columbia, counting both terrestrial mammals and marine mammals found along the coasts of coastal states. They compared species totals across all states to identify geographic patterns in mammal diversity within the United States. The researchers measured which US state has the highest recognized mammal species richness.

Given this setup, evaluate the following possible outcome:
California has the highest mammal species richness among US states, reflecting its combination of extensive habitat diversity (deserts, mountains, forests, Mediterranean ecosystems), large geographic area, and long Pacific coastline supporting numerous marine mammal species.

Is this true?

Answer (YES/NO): YES